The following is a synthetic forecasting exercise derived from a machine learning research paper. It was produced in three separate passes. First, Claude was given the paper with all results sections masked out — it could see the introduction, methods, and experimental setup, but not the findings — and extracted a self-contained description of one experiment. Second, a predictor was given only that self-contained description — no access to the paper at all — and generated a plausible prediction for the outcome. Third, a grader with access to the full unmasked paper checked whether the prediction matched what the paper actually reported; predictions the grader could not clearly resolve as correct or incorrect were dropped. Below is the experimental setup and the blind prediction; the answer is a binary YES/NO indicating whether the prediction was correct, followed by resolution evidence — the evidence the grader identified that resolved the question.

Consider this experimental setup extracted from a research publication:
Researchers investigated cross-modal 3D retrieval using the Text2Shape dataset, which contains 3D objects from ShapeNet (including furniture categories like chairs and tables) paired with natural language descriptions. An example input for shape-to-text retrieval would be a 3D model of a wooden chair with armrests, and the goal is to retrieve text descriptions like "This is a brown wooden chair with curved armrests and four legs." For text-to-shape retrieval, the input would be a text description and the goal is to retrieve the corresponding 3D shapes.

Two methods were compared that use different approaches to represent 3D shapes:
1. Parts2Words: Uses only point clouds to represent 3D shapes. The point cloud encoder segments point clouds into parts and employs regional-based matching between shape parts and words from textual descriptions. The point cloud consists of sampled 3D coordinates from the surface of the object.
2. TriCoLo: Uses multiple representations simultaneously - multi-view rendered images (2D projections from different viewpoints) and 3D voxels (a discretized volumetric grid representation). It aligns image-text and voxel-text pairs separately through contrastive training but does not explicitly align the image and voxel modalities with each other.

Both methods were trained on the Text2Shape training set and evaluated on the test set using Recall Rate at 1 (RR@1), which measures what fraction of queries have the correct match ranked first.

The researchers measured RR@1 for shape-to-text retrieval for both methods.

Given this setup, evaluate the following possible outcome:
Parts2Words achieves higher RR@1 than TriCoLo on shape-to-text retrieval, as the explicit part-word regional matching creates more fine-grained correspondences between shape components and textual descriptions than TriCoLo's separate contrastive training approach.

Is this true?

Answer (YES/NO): YES